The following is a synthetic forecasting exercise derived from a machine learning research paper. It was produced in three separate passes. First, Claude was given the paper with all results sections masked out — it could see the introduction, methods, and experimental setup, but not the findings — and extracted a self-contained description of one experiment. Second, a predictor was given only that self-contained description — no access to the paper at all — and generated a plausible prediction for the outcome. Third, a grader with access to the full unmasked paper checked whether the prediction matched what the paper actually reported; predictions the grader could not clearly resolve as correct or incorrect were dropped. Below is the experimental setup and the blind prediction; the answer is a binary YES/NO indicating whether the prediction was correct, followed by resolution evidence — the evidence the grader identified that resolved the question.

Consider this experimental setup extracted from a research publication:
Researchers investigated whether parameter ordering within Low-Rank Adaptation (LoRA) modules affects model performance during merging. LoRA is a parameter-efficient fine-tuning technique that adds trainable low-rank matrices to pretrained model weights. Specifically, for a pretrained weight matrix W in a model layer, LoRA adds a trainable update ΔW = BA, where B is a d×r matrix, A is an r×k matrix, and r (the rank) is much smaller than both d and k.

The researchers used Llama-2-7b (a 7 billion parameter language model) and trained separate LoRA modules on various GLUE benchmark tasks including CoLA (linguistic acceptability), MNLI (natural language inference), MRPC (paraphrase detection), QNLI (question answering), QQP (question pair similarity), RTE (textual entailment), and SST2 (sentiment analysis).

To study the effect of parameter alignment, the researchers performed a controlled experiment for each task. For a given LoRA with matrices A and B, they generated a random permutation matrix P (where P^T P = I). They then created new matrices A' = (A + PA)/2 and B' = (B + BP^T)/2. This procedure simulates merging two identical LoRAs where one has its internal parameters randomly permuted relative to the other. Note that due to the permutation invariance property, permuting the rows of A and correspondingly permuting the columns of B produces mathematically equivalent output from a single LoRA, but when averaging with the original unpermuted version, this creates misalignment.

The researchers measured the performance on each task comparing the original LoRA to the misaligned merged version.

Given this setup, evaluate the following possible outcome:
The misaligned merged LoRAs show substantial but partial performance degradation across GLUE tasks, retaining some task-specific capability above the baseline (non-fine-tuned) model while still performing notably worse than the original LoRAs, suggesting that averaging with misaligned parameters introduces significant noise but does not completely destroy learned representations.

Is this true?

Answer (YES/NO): YES